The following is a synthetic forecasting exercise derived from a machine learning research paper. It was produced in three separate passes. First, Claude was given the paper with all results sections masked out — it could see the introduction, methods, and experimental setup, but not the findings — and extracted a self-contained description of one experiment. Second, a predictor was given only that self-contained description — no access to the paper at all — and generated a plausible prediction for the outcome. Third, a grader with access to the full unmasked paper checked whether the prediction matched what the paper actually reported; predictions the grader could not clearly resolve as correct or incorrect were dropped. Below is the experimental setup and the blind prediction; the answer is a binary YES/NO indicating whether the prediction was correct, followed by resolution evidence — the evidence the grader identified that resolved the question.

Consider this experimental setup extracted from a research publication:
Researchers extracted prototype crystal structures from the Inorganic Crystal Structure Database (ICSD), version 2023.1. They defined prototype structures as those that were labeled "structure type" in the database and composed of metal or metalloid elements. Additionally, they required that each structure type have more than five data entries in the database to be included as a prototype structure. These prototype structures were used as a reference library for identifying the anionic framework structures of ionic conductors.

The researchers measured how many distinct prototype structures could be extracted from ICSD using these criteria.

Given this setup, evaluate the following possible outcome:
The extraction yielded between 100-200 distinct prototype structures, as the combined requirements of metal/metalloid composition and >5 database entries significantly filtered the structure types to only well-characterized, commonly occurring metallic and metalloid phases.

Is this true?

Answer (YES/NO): NO